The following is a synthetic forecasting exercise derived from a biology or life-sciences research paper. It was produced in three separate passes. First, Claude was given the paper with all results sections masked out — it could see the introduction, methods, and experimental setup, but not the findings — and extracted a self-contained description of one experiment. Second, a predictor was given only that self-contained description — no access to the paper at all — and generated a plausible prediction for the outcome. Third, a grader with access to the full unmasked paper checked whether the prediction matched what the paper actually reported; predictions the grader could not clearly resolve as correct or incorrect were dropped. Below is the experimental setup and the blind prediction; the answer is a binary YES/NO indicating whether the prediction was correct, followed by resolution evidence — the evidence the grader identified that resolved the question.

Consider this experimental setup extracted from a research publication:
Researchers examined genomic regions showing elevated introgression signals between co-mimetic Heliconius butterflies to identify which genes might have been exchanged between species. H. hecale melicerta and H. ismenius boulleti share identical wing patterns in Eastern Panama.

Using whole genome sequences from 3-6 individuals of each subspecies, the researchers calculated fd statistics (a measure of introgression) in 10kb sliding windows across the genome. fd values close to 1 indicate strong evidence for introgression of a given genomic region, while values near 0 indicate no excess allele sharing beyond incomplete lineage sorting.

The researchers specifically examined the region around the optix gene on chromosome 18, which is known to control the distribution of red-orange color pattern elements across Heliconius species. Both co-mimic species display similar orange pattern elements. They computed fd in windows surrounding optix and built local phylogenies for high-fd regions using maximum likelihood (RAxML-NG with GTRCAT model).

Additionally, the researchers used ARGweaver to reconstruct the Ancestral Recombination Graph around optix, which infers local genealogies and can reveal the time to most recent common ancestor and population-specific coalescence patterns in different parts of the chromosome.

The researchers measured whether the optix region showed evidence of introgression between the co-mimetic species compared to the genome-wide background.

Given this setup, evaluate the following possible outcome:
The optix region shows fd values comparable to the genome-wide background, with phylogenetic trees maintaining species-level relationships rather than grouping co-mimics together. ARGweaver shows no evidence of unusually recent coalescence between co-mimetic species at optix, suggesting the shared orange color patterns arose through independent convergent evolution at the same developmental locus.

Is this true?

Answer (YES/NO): NO